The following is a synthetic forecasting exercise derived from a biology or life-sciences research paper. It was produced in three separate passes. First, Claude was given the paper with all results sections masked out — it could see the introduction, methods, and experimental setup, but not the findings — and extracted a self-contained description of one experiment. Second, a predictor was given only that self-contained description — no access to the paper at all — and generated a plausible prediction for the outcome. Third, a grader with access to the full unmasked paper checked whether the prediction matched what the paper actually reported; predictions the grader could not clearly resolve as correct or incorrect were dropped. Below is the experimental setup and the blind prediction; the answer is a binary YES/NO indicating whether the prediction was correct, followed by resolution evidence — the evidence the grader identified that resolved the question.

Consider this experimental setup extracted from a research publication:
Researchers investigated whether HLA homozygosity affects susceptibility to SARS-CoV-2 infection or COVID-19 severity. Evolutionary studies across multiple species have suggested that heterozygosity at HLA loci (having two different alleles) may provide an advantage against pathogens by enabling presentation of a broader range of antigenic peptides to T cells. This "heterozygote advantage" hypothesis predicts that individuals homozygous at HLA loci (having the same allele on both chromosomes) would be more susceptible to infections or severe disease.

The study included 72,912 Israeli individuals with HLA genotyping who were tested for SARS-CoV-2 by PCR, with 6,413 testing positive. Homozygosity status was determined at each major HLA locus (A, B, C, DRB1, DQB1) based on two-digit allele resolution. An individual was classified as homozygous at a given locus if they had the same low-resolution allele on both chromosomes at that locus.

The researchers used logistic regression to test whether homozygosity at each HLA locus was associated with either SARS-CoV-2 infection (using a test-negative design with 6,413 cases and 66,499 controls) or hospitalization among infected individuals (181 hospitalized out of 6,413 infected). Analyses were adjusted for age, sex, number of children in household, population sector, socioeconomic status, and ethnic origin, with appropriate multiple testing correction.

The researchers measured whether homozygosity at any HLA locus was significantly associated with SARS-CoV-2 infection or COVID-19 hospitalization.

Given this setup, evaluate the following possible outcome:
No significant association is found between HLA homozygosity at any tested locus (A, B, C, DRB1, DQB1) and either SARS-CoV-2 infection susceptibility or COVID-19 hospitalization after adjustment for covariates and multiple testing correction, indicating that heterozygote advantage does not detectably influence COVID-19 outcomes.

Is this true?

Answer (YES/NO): YES